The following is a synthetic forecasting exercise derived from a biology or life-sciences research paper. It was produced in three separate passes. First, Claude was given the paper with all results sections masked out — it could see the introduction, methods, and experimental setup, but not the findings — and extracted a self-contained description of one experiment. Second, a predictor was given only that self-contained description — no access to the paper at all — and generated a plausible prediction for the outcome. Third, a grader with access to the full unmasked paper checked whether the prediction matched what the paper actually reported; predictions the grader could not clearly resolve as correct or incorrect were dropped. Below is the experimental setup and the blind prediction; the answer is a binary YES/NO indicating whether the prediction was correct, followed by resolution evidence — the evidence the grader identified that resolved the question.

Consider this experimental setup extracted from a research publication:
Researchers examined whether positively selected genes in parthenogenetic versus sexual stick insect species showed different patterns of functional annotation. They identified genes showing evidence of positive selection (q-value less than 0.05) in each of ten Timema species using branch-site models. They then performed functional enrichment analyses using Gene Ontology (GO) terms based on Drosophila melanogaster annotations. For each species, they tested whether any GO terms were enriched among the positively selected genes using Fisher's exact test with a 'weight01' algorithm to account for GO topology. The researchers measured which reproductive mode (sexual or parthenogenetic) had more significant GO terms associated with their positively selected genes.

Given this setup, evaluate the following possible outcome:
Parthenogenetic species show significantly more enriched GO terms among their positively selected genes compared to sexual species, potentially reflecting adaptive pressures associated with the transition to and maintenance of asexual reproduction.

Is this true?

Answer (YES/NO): YES